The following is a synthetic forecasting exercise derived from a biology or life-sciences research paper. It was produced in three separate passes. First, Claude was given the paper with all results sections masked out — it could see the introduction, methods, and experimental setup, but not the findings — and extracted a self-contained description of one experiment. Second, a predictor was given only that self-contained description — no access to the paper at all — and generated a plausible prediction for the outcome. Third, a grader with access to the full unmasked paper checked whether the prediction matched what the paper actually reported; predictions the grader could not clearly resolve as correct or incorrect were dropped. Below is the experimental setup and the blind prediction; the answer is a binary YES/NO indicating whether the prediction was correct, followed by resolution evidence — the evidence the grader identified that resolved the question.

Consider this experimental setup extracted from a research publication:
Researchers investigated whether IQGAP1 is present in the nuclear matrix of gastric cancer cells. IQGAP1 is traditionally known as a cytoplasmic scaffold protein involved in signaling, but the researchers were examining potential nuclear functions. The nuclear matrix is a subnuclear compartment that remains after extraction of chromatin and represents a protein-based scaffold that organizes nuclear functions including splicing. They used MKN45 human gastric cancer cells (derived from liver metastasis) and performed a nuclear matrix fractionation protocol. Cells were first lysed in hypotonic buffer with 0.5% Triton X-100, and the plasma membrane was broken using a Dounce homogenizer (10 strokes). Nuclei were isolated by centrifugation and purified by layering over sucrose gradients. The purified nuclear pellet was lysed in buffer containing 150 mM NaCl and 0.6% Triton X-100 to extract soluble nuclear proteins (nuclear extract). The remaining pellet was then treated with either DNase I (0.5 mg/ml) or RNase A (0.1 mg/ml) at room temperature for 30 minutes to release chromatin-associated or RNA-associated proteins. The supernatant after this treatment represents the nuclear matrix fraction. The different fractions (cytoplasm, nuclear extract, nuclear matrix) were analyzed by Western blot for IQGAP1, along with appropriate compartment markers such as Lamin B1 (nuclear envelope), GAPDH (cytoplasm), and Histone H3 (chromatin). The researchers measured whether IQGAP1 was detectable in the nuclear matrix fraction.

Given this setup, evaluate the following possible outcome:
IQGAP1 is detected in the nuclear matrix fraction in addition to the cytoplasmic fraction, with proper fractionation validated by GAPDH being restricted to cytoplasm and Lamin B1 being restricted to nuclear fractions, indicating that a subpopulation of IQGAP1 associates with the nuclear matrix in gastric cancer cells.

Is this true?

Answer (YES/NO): YES